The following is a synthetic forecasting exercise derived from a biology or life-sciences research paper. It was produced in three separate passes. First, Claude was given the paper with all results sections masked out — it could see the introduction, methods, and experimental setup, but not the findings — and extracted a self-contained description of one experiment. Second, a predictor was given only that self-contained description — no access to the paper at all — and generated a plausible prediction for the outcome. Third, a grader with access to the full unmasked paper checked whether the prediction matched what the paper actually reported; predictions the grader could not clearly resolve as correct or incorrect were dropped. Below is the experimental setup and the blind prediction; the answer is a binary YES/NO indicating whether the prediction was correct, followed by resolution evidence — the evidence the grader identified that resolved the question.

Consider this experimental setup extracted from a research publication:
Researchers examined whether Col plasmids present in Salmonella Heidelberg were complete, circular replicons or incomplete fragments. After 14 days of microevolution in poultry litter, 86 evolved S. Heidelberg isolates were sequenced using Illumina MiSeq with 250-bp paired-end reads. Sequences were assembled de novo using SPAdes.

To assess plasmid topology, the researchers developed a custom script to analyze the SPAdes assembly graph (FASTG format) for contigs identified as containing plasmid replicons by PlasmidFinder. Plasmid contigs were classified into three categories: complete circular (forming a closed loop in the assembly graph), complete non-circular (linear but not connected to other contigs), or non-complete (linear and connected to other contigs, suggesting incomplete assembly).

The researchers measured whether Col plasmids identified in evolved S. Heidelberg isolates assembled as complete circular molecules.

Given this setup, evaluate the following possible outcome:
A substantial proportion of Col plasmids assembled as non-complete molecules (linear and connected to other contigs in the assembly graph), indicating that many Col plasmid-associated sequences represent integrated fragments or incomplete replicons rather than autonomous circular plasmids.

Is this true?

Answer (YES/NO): NO